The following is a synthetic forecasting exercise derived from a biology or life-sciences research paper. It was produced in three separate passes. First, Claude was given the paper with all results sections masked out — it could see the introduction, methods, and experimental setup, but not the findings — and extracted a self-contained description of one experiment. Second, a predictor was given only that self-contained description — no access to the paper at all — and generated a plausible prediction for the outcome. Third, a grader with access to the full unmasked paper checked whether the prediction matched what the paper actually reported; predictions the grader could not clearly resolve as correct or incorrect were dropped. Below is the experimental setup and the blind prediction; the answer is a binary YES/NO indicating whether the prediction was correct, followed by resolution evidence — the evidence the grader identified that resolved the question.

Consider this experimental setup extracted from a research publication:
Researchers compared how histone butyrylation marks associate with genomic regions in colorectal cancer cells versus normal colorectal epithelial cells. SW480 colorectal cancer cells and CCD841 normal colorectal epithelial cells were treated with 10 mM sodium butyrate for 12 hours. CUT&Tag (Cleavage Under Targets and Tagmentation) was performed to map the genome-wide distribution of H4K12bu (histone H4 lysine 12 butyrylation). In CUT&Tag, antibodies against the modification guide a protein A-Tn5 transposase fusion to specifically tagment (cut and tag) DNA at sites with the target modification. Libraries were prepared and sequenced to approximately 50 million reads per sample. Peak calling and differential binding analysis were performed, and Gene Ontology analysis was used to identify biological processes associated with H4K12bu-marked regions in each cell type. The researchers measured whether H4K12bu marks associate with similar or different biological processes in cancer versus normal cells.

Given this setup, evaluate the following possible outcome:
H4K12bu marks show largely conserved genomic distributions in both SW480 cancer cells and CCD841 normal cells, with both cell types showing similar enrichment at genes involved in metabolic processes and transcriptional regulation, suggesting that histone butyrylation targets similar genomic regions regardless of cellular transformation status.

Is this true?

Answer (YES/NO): NO